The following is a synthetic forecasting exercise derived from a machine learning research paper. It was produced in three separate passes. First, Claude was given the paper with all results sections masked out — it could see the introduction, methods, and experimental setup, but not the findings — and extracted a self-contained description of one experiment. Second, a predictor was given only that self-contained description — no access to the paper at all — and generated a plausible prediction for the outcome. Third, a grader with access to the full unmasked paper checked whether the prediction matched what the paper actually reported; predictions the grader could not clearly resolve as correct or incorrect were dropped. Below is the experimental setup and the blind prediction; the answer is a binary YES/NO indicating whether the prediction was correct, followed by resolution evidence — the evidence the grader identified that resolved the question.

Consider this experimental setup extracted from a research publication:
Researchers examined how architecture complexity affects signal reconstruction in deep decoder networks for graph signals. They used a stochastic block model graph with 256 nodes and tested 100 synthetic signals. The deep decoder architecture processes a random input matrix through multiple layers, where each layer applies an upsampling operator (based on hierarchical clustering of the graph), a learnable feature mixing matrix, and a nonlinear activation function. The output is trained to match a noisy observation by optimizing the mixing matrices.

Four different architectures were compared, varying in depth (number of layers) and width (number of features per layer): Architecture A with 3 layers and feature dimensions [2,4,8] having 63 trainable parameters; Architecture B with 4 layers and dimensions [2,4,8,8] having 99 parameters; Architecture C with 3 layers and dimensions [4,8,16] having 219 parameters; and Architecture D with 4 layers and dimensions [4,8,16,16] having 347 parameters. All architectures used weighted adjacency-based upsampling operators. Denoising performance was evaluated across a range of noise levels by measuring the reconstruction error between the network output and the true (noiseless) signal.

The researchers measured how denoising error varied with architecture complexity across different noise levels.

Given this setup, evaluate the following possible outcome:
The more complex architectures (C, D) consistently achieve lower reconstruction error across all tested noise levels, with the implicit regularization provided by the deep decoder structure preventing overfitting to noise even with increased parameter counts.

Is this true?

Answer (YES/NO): NO